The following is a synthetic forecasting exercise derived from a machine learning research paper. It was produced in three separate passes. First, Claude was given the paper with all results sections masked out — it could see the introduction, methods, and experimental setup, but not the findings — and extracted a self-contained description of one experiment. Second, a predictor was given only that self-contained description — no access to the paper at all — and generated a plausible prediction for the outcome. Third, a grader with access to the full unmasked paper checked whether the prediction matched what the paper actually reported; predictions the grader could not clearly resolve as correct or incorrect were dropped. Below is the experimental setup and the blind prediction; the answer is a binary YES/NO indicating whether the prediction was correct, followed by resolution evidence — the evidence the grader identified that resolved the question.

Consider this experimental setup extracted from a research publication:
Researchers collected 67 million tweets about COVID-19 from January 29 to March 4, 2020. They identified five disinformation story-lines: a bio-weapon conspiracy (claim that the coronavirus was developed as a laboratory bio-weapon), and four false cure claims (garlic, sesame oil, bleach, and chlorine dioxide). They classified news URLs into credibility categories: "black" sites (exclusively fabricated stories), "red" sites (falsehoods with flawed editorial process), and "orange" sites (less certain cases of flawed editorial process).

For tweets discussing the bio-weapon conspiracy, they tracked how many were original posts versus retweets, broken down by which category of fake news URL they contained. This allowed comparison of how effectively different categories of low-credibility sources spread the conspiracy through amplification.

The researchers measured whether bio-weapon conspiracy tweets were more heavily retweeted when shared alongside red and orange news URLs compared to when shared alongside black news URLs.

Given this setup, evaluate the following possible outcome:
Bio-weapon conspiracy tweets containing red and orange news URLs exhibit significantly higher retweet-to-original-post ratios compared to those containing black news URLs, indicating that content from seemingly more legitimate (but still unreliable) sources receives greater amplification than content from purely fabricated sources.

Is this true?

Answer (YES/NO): YES